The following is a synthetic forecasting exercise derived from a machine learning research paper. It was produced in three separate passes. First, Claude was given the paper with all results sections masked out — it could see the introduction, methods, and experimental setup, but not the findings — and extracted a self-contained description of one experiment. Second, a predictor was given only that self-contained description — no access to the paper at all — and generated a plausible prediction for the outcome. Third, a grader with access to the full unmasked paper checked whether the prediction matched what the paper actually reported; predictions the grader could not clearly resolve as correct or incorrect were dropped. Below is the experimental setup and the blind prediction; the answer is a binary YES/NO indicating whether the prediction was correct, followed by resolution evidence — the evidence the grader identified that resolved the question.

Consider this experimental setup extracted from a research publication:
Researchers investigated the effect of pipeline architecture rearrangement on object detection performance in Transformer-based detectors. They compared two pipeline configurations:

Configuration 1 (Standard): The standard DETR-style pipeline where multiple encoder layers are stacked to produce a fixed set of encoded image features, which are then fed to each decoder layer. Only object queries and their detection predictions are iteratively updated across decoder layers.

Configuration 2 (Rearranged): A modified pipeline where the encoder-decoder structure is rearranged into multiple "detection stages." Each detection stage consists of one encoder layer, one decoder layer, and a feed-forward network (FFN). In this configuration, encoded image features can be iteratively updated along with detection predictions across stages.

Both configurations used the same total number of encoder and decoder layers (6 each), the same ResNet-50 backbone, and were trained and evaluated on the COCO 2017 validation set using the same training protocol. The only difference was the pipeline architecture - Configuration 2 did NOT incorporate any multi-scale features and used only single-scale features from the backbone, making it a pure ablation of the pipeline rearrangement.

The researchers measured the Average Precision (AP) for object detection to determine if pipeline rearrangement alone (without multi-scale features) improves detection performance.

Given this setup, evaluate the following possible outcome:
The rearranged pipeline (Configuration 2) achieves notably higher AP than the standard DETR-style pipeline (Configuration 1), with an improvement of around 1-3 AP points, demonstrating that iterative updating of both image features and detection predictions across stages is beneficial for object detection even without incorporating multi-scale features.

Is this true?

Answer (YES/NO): NO